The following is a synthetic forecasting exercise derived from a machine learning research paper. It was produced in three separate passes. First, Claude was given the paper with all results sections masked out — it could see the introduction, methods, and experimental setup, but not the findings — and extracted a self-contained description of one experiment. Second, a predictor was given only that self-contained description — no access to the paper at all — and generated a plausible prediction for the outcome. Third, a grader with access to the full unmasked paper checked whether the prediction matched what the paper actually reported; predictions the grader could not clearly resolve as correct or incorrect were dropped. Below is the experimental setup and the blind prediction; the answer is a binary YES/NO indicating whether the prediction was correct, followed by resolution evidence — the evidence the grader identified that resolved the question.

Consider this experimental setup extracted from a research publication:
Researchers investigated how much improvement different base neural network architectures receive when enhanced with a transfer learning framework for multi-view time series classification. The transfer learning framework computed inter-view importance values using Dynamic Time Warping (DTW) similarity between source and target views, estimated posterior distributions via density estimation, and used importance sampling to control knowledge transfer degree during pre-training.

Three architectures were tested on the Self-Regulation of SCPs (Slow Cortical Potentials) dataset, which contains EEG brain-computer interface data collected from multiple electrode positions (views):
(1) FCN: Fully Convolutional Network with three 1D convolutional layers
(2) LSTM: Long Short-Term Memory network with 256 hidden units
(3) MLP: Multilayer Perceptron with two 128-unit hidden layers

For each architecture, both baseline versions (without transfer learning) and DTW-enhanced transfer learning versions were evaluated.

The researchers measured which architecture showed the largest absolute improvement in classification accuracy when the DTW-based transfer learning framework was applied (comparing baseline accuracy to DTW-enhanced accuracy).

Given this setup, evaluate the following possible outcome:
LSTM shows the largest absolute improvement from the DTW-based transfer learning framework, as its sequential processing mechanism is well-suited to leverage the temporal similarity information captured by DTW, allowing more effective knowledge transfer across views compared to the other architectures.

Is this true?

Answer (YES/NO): YES